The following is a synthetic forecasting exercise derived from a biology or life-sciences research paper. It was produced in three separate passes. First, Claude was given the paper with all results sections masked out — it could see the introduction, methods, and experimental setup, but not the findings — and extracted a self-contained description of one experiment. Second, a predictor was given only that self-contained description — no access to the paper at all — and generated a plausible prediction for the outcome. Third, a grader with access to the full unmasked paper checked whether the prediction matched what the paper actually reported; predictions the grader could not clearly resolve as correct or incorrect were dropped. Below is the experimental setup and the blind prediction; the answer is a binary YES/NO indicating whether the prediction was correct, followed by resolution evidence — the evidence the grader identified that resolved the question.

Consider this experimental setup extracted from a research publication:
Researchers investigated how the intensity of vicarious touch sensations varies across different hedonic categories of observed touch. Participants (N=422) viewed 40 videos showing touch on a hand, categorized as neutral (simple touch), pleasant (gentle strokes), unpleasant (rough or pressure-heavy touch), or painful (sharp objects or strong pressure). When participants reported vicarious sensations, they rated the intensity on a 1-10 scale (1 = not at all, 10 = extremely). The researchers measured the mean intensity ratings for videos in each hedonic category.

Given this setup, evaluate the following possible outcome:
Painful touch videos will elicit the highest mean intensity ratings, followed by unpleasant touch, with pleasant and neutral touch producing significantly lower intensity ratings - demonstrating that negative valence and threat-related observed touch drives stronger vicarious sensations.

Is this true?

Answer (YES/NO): NO